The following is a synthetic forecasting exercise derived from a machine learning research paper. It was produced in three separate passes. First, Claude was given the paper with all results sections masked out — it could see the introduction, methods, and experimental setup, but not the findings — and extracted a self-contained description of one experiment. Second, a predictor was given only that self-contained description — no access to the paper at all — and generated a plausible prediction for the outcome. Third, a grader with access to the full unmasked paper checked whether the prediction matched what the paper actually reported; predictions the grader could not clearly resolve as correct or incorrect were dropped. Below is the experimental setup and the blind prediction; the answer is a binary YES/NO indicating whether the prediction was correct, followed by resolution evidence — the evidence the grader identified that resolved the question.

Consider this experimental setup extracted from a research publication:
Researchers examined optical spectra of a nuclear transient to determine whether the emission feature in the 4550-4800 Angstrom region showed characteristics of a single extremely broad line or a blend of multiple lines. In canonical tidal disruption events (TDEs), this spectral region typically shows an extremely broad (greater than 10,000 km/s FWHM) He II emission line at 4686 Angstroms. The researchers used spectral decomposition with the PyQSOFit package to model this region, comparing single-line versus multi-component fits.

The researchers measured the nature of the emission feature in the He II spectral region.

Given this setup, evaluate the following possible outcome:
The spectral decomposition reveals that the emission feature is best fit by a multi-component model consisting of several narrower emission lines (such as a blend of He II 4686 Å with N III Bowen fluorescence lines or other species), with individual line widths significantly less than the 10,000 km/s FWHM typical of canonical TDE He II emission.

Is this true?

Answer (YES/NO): YES